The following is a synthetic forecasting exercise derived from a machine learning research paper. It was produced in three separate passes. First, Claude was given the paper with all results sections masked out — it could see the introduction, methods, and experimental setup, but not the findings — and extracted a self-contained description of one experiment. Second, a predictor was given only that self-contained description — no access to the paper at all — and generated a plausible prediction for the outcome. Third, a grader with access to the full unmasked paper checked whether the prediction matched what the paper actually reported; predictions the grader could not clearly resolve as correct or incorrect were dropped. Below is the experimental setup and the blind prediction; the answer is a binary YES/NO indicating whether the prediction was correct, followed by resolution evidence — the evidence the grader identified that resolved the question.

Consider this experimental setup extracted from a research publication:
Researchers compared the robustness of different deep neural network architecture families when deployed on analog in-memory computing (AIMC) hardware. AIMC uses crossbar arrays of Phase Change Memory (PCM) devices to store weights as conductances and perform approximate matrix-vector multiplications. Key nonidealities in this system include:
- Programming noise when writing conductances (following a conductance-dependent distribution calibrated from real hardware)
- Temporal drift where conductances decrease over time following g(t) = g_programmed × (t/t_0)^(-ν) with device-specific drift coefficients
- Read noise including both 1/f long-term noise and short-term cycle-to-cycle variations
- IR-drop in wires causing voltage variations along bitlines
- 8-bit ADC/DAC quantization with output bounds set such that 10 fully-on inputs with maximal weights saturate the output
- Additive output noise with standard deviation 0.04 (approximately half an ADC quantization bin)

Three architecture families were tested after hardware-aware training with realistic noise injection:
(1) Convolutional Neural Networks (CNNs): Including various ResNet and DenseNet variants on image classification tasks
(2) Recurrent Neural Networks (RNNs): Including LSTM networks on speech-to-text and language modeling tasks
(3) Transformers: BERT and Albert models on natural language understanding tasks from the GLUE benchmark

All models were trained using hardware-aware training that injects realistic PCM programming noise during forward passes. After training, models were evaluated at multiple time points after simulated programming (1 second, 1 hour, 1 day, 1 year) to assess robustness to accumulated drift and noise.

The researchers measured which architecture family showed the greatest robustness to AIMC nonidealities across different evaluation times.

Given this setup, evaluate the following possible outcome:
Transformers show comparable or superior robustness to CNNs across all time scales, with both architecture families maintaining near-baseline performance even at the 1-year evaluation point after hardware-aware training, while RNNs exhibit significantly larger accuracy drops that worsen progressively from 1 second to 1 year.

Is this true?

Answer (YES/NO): NO